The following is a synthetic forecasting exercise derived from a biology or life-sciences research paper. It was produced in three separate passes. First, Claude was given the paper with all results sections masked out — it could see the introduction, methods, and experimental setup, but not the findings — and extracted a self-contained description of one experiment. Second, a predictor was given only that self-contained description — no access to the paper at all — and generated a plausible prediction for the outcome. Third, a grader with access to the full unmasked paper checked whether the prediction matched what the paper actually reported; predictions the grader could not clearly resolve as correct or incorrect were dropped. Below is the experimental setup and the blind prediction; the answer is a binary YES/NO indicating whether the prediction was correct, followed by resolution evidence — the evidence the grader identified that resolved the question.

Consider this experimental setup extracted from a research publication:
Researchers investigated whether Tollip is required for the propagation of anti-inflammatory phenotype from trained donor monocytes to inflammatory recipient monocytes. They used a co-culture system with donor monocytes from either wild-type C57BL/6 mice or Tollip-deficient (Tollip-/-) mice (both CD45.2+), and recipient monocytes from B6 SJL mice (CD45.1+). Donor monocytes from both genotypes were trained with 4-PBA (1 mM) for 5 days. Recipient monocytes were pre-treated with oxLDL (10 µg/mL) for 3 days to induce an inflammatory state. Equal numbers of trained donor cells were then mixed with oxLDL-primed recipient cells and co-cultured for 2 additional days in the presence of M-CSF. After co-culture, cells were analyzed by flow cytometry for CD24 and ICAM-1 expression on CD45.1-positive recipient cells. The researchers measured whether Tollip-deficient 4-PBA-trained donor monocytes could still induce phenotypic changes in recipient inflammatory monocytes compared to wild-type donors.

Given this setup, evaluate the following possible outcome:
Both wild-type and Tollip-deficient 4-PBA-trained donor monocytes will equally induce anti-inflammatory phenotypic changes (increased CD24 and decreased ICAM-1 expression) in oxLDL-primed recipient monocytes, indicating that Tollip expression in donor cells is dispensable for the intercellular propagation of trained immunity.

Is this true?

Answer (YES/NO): NO